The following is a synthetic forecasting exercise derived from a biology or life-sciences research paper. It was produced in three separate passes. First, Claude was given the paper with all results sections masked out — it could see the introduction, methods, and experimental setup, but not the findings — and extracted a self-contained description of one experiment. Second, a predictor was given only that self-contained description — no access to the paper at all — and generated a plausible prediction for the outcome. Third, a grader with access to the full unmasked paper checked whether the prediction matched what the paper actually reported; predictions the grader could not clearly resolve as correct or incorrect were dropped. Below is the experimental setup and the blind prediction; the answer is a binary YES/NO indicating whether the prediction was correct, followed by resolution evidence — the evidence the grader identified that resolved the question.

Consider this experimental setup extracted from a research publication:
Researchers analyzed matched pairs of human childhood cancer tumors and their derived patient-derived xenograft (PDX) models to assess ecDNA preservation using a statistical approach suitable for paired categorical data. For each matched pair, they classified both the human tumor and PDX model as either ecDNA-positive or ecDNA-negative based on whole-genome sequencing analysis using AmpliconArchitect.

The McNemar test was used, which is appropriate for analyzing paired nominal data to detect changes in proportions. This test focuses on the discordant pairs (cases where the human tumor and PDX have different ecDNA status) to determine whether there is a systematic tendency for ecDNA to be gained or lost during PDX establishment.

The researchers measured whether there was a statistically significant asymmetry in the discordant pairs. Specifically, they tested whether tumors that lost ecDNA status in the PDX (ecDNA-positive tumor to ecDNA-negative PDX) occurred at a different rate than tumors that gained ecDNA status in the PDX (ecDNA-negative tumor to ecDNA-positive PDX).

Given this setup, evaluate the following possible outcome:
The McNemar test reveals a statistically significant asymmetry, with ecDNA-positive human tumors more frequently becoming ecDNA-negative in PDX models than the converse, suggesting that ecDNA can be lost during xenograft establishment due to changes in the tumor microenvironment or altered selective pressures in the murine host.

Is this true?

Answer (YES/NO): NO